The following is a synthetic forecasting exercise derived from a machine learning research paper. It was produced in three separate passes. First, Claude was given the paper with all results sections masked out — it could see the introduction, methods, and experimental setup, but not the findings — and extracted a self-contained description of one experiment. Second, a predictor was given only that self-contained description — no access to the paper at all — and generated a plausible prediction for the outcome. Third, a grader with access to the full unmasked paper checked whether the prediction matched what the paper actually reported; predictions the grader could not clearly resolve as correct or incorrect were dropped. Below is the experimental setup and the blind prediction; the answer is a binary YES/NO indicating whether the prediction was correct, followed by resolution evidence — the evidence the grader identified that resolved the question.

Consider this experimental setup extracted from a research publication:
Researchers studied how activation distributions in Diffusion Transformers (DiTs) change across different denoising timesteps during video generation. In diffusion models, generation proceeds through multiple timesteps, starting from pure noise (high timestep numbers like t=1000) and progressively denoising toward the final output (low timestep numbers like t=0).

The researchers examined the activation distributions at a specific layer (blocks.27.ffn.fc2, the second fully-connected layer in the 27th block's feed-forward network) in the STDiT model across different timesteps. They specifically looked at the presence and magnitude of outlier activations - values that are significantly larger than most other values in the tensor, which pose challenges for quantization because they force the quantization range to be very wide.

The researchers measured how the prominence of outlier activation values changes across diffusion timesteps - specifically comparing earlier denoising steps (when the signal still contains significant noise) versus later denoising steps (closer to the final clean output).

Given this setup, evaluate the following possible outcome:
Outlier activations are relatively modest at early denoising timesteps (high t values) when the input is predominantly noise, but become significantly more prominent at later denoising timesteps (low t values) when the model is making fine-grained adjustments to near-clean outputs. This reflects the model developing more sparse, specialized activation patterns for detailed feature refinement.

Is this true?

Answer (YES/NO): YES